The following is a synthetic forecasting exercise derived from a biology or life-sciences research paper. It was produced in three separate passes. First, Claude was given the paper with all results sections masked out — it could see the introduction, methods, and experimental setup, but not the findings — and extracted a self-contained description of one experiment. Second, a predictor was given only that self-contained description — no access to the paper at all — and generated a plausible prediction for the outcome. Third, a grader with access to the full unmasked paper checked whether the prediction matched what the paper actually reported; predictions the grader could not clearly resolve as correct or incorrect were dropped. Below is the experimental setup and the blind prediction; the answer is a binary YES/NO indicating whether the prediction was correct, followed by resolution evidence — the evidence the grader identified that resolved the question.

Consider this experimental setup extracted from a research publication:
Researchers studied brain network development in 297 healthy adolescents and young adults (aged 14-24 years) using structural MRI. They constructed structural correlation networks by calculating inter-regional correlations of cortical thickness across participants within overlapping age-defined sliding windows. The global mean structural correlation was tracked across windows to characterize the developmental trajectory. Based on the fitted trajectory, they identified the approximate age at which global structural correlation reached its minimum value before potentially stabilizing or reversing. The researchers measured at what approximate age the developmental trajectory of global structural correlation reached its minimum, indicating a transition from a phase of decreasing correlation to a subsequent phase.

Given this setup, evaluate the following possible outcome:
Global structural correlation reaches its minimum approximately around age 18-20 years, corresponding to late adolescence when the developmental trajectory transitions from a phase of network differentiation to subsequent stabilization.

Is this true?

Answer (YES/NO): YES